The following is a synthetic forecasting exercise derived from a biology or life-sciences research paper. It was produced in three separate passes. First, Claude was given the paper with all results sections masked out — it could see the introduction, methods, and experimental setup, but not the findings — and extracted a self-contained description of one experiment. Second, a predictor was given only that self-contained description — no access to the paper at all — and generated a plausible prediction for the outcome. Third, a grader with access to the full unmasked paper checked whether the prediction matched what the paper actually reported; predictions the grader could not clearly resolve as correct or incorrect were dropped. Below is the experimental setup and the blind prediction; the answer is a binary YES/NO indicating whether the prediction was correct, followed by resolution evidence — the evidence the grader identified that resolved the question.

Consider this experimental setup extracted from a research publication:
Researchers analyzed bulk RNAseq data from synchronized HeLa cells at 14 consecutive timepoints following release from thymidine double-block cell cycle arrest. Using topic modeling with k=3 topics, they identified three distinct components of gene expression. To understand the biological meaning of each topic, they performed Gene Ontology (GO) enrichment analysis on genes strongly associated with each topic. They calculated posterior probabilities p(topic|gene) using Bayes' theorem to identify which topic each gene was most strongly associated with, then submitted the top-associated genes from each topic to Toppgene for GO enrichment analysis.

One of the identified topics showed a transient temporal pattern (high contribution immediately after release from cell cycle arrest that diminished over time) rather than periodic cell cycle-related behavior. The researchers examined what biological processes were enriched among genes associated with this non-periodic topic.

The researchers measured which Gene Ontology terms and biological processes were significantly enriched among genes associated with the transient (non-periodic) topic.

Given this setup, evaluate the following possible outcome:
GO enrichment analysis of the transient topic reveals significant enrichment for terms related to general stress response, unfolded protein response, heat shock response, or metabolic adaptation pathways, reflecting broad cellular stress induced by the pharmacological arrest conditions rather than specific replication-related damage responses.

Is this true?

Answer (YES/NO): NO